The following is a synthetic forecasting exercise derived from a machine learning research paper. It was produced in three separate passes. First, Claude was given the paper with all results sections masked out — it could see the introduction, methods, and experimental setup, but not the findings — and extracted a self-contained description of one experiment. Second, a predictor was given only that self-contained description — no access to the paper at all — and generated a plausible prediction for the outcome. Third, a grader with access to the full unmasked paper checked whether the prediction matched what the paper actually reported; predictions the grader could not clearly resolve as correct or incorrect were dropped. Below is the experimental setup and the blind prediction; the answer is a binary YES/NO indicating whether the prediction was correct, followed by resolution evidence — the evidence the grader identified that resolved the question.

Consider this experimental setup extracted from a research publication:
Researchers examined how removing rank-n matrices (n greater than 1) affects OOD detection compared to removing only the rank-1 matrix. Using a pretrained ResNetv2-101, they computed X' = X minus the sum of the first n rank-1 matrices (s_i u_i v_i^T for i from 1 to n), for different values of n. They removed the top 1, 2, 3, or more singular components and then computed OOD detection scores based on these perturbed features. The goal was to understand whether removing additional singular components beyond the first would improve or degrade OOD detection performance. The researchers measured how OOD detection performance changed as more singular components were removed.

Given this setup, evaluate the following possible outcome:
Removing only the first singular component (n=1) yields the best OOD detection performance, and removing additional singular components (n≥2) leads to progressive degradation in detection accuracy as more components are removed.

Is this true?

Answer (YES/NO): YES